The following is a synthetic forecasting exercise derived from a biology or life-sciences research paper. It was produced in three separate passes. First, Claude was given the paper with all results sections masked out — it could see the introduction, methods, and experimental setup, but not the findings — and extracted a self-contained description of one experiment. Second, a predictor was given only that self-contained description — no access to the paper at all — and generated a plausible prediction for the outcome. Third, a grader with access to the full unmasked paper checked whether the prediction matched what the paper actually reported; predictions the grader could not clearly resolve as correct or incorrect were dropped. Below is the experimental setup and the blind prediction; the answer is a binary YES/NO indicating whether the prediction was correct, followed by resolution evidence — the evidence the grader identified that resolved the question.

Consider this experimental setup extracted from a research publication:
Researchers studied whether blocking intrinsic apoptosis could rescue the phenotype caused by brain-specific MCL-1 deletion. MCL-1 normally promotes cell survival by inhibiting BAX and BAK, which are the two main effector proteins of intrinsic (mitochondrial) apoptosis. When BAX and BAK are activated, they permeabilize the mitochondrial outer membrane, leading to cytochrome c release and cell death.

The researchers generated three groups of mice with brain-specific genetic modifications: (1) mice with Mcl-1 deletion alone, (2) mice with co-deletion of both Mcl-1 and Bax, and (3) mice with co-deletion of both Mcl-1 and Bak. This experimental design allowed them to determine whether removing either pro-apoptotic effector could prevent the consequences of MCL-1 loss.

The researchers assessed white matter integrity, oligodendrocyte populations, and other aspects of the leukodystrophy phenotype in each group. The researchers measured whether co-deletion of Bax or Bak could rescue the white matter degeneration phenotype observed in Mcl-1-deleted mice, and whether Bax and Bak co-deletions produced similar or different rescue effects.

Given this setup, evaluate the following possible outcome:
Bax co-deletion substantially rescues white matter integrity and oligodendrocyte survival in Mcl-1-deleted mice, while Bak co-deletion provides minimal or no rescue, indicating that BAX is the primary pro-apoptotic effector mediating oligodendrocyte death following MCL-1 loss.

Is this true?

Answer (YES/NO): NO